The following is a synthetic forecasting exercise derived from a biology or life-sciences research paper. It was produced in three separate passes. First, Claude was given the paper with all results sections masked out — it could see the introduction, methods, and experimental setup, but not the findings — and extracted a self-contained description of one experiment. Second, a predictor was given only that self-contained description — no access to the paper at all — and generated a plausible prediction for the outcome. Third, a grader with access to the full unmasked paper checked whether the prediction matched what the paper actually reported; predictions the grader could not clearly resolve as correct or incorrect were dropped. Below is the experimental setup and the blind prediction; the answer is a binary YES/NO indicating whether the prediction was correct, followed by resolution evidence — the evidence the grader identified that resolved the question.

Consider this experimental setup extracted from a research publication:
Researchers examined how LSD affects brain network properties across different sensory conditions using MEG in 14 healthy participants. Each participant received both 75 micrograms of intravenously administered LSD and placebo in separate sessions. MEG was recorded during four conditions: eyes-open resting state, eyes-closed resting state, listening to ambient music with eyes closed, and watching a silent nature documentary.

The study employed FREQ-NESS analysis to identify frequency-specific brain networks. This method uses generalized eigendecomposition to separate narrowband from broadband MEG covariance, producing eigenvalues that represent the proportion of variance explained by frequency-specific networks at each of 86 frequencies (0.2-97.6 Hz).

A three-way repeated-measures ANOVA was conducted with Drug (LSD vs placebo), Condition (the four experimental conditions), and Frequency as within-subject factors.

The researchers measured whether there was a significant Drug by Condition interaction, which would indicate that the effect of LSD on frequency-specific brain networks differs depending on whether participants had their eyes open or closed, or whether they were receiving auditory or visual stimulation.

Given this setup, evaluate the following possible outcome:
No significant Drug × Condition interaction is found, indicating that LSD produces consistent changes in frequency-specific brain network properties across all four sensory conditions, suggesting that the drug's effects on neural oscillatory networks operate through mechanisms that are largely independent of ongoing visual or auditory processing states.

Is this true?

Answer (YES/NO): NO